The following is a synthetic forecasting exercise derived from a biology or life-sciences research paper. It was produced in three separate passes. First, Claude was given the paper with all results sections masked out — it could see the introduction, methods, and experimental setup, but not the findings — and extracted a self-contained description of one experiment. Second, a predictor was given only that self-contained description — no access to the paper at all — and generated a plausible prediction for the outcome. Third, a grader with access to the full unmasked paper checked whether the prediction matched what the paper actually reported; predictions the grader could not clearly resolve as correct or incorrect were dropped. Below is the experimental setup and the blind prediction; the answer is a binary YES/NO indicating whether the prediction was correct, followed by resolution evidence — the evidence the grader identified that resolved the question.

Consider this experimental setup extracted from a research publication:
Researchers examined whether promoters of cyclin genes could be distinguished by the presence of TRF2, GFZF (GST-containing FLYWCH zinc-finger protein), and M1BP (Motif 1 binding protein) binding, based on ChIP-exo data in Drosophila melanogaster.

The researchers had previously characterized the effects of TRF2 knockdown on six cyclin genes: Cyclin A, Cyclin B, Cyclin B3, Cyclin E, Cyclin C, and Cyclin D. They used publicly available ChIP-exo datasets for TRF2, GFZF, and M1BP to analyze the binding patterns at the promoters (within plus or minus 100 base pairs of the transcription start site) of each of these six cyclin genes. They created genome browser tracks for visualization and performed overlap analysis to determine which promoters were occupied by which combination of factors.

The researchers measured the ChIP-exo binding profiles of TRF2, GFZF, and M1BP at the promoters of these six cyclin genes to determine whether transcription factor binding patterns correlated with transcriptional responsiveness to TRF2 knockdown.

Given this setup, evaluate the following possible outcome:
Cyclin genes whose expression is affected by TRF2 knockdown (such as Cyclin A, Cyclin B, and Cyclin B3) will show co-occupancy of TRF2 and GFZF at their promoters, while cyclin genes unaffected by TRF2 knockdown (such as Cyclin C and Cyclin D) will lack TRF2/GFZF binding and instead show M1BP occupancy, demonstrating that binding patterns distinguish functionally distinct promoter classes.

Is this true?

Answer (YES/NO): NO